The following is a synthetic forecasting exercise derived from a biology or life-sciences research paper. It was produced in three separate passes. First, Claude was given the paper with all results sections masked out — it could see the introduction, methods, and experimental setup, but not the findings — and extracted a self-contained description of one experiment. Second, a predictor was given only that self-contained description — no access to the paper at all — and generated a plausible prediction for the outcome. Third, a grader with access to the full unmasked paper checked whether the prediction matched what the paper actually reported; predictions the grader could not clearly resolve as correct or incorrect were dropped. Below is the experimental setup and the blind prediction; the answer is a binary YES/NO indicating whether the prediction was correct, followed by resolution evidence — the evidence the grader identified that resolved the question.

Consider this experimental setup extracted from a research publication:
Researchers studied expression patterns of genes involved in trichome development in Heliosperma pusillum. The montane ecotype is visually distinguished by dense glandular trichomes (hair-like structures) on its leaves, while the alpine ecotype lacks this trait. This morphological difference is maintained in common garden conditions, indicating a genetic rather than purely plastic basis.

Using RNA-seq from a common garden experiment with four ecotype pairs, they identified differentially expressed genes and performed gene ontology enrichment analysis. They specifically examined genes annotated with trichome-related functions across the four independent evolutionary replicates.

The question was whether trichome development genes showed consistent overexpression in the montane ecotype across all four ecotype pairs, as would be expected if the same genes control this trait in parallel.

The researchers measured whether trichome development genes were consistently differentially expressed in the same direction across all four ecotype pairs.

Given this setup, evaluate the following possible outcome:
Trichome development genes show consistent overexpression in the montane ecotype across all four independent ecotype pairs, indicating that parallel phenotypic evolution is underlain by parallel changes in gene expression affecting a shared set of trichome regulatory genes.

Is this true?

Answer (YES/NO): NO